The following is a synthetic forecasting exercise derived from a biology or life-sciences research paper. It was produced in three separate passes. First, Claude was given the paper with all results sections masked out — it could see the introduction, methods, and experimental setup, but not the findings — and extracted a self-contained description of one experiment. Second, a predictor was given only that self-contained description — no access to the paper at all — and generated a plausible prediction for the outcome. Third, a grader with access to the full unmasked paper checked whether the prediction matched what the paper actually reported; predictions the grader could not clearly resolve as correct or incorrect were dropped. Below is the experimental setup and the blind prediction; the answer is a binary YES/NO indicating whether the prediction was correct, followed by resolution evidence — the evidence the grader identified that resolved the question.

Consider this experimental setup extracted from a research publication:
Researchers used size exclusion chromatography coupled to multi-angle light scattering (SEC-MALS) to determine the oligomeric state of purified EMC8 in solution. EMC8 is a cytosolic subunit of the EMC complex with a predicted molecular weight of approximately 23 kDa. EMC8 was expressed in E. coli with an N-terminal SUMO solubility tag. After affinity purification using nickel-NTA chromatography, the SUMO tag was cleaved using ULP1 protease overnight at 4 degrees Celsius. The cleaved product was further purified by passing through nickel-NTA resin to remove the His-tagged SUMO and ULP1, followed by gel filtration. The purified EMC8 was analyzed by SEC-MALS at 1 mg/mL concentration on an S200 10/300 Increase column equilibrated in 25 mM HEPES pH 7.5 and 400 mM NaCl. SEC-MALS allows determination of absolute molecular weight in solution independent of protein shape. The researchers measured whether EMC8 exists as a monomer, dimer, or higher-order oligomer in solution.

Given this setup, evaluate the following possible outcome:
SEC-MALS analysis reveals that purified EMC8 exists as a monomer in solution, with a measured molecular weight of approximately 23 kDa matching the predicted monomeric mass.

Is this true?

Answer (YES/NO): YES